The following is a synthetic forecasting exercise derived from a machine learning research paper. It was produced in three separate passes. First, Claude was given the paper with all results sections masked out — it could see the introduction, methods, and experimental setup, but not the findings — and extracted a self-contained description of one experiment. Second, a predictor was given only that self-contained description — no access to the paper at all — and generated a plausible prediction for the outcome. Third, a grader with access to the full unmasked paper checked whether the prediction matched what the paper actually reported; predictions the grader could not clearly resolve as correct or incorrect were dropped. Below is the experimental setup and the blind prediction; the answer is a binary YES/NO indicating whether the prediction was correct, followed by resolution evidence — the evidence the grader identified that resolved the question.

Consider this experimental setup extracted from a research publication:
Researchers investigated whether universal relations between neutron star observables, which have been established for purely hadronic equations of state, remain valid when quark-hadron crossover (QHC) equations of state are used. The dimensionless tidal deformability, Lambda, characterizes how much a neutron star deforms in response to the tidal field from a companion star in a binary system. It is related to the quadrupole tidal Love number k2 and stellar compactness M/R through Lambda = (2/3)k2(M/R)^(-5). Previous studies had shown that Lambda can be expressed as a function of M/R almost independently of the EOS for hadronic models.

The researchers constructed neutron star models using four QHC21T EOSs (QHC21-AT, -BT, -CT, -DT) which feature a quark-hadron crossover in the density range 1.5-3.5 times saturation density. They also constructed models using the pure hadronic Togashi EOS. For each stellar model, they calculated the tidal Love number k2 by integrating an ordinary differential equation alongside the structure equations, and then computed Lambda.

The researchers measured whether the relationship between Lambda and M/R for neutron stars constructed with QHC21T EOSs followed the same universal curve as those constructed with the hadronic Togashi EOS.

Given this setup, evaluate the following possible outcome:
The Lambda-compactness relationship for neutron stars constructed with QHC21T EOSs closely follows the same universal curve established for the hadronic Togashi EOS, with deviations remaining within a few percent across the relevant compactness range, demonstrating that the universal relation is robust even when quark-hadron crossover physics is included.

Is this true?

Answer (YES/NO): YES